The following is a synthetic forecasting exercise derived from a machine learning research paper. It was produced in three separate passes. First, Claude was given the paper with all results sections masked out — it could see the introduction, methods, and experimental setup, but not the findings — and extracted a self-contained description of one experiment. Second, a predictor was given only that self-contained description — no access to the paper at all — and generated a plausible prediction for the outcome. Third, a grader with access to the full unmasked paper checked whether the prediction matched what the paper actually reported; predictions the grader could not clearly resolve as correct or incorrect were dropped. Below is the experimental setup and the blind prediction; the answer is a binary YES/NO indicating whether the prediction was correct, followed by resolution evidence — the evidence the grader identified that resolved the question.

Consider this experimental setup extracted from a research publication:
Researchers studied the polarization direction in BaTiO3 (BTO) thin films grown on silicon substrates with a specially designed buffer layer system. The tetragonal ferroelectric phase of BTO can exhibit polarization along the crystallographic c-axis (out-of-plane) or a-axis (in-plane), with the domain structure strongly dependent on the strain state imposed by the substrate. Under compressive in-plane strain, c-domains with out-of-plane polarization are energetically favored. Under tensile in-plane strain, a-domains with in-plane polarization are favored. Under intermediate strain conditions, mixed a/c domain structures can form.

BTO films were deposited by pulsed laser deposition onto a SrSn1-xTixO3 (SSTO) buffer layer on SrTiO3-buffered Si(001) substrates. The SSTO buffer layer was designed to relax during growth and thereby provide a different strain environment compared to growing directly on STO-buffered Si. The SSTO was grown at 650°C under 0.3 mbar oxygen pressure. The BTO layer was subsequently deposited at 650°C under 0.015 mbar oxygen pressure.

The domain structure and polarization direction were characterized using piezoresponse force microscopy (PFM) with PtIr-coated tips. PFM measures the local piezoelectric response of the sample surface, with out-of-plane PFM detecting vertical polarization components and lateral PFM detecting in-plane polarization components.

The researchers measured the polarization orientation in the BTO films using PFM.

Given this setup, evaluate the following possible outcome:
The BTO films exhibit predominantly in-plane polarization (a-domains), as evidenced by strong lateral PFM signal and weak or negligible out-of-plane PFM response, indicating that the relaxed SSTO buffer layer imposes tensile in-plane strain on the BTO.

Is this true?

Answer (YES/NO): NO